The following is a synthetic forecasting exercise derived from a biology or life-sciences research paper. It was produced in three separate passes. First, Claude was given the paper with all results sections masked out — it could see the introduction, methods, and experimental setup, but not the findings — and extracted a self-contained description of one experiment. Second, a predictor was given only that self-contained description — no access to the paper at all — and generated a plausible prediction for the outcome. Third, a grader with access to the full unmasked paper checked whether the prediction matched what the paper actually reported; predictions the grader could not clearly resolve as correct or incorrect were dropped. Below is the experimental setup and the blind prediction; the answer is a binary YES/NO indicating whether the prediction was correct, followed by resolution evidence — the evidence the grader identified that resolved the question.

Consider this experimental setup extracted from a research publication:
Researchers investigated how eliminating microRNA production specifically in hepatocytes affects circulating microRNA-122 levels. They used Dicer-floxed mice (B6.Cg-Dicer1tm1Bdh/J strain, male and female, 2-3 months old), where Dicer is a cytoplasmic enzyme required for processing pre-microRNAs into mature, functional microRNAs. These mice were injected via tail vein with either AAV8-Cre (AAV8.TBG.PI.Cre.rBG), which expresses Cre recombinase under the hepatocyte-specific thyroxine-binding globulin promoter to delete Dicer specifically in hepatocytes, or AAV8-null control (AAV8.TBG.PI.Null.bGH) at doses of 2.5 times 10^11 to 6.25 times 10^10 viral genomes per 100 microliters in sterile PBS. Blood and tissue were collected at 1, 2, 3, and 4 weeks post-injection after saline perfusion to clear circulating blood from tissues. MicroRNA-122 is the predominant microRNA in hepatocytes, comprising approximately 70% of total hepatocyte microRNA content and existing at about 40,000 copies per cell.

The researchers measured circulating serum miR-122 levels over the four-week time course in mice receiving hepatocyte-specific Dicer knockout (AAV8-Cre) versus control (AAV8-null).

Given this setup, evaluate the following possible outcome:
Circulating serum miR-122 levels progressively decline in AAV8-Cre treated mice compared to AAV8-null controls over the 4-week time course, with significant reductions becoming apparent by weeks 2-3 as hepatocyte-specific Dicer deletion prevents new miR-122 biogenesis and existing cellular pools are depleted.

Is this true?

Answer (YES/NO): YES